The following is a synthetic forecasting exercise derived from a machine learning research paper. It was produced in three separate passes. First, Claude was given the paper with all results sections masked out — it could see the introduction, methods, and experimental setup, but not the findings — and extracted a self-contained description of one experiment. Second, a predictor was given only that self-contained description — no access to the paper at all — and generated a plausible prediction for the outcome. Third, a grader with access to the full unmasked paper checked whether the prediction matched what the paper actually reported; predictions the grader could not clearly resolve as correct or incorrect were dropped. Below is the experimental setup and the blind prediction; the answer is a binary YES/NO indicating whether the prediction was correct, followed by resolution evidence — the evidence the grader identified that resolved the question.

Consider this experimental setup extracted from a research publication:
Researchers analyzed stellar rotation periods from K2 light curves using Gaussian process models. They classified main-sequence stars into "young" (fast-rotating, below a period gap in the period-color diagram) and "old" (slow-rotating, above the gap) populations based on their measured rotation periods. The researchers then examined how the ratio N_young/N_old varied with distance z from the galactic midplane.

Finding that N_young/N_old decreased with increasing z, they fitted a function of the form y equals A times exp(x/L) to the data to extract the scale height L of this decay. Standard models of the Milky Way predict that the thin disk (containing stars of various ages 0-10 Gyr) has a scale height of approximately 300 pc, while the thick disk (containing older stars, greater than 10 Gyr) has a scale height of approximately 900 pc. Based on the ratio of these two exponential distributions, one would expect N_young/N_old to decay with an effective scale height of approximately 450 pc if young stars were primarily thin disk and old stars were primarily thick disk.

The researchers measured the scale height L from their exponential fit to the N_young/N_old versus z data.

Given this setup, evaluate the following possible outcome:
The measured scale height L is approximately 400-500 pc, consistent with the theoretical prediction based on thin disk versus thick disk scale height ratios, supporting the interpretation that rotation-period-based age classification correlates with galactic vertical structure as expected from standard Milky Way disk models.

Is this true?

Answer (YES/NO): NO